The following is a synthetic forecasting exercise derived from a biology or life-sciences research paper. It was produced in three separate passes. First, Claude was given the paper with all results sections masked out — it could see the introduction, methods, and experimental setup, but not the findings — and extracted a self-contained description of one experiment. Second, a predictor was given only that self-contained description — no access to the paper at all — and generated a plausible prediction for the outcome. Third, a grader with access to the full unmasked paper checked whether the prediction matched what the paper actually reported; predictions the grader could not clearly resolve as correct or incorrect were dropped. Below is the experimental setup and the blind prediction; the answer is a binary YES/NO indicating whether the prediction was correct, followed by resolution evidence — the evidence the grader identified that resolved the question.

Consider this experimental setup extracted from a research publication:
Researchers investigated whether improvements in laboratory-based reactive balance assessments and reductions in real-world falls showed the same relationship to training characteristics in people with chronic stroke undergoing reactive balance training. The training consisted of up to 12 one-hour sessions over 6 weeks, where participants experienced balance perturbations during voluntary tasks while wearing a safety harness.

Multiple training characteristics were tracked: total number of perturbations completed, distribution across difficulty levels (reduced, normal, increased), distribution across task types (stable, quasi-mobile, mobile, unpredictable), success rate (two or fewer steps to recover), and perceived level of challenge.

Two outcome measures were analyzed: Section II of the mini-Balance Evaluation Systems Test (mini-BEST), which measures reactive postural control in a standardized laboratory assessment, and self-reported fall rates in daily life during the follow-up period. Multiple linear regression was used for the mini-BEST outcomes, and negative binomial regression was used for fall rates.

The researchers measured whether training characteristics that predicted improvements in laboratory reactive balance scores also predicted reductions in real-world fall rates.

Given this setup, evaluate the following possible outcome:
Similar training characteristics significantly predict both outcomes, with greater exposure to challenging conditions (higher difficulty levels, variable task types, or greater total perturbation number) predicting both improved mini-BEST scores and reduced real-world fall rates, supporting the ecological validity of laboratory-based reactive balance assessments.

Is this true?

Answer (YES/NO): NO